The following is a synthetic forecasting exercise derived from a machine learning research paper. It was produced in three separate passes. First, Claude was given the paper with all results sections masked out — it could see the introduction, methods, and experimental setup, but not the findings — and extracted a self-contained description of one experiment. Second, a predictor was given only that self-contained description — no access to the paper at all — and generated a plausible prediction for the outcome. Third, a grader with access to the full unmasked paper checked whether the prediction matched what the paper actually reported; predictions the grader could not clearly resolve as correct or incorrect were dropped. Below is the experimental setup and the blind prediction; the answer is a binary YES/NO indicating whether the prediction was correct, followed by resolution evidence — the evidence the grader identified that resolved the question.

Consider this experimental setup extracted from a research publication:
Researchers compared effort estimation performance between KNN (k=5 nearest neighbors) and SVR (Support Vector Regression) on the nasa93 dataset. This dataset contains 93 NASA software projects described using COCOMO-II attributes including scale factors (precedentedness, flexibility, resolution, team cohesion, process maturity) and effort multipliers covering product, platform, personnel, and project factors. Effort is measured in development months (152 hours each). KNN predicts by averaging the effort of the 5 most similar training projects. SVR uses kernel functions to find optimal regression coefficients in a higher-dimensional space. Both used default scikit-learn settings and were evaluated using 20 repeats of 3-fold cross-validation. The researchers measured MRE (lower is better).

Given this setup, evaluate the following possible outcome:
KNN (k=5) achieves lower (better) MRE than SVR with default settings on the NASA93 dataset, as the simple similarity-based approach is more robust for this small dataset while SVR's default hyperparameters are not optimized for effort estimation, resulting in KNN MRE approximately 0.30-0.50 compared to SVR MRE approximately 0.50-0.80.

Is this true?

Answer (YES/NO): NO